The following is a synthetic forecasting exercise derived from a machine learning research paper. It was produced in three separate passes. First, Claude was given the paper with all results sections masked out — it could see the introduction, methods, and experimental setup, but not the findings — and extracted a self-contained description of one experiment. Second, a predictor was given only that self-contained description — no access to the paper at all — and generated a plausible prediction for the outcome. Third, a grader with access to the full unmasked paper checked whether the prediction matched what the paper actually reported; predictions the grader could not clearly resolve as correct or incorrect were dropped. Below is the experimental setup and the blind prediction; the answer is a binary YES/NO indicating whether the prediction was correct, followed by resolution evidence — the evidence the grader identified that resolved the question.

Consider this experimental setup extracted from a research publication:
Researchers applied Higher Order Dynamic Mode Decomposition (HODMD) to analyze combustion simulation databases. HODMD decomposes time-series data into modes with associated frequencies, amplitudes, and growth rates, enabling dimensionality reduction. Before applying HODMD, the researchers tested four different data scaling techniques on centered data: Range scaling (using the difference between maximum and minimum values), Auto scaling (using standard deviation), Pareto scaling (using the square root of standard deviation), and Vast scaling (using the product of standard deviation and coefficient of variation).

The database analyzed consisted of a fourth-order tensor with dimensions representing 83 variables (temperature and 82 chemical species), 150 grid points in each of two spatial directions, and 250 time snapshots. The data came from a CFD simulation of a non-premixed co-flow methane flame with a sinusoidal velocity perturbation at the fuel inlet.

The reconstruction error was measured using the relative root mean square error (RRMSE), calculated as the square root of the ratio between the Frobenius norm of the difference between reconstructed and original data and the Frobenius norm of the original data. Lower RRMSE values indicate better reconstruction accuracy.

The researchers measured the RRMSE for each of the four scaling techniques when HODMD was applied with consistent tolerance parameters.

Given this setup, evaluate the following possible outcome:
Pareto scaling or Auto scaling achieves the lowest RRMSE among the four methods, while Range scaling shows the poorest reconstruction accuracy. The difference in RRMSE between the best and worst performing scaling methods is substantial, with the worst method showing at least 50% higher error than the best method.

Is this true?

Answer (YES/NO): NO